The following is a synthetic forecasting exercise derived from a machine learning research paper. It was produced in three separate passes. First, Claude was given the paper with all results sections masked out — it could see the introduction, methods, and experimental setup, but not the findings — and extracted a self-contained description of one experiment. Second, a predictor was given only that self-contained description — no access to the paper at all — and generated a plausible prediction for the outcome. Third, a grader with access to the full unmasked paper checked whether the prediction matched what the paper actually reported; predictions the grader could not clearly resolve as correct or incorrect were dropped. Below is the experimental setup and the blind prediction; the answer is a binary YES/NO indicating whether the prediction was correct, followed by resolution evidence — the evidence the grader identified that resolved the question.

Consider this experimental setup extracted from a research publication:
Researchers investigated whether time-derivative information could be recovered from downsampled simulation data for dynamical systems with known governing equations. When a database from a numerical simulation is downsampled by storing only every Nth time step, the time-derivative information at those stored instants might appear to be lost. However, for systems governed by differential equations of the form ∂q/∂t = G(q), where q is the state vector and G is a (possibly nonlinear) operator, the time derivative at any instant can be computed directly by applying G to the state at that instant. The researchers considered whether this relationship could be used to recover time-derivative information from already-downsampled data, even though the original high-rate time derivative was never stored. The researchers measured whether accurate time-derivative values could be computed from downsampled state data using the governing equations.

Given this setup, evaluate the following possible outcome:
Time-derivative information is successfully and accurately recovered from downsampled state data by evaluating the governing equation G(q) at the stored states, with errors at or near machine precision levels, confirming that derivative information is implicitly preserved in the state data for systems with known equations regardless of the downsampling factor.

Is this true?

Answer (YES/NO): NO